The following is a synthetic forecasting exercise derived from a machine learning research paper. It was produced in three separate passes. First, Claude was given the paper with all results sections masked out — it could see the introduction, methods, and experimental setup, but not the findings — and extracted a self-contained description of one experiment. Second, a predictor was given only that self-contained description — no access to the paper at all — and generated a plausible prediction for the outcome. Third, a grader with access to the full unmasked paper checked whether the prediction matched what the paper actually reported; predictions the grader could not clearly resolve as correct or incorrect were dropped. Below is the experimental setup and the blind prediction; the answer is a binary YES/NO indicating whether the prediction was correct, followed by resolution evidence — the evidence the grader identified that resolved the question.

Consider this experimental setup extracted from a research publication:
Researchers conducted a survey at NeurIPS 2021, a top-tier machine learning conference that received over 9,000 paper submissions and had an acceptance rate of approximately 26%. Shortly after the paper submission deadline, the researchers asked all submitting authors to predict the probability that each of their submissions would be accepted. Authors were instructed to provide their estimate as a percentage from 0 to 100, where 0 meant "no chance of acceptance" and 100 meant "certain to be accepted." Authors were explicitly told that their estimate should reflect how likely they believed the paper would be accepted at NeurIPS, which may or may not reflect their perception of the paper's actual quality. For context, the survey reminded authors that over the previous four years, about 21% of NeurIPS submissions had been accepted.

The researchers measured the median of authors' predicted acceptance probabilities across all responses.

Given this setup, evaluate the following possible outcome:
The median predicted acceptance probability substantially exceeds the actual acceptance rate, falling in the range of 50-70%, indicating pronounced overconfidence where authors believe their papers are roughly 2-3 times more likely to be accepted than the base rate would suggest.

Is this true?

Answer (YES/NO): YES